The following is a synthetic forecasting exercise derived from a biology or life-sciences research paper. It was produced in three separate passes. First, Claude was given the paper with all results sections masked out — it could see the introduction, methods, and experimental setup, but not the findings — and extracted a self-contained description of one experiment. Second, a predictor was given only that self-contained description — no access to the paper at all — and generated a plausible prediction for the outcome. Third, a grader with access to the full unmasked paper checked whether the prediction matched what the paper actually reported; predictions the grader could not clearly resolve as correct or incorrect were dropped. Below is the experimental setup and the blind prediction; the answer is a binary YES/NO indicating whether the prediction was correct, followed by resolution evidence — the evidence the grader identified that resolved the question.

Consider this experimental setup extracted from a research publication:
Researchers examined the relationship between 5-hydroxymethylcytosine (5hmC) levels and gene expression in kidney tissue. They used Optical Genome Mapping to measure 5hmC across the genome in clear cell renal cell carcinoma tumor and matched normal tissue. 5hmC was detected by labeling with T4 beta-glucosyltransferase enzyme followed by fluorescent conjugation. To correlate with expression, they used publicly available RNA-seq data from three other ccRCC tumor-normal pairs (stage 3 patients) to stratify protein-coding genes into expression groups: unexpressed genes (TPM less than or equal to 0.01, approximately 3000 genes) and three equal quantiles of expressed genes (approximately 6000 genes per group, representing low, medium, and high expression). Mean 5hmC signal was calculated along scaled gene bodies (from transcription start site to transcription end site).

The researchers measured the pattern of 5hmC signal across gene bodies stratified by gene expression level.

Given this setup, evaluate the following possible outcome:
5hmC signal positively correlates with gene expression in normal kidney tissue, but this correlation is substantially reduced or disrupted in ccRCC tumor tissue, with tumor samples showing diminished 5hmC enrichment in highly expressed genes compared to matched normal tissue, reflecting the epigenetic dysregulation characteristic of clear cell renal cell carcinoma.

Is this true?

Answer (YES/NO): NO